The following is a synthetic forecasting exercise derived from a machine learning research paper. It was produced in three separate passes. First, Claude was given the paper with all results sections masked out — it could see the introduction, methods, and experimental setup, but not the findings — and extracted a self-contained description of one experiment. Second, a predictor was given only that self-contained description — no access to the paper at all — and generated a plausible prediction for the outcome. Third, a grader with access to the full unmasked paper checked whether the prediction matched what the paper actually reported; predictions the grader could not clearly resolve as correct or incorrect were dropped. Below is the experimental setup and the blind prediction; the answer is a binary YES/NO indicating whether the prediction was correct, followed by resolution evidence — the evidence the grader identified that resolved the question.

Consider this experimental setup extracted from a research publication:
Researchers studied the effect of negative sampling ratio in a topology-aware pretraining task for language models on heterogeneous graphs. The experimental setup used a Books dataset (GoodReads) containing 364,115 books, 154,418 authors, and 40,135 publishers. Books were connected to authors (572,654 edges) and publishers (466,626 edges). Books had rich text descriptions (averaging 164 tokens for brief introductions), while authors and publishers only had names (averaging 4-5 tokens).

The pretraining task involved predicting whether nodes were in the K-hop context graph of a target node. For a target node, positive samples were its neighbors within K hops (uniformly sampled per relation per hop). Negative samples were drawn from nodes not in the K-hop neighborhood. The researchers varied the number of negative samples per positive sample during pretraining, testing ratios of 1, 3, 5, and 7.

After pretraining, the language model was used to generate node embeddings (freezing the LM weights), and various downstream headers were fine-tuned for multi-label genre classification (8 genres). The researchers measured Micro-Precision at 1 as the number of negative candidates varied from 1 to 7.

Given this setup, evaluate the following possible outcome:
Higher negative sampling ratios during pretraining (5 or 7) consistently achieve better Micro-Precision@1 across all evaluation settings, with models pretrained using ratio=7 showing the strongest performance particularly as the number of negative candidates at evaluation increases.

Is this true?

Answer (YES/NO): NO